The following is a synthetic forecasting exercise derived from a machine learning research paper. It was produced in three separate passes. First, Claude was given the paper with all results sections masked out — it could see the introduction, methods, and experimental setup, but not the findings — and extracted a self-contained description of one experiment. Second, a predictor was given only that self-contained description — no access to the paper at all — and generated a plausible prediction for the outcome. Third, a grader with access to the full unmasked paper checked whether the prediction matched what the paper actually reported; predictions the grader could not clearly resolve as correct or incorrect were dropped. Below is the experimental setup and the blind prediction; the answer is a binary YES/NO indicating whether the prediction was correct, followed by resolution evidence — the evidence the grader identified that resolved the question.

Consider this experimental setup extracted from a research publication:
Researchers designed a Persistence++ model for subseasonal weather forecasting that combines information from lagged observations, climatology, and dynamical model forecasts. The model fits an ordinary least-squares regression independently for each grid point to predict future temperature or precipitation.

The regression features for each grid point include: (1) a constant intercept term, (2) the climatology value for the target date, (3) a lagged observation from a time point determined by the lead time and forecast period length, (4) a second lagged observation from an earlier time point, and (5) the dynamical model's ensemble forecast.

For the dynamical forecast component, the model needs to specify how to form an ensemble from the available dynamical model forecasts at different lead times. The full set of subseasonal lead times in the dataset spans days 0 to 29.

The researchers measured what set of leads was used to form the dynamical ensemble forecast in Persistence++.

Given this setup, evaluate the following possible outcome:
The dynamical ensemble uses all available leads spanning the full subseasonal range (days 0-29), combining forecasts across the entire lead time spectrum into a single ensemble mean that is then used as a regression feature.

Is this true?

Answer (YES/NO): NO